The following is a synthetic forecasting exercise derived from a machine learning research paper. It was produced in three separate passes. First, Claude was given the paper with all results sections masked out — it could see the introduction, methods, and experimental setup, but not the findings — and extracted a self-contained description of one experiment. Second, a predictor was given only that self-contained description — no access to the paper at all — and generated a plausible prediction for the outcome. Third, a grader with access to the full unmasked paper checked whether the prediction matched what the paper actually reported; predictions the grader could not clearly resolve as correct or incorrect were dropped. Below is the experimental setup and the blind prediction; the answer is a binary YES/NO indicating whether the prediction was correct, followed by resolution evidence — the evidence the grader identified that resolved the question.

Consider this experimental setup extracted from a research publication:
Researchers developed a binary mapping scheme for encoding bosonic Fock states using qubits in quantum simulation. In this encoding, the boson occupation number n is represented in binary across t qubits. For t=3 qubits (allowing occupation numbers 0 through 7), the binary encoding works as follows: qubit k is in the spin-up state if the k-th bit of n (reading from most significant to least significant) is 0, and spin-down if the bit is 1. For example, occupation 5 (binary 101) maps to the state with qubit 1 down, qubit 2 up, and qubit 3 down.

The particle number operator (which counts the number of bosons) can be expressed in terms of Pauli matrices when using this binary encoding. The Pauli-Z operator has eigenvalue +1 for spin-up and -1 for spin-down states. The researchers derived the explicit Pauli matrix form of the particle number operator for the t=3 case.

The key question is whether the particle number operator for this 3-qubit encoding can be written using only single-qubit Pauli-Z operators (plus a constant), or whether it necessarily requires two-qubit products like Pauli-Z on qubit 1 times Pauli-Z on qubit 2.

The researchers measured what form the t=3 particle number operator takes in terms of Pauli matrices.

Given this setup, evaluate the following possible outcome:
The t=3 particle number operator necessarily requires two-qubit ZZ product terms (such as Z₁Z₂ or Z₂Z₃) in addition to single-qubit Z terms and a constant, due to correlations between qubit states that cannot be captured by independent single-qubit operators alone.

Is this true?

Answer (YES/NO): NO